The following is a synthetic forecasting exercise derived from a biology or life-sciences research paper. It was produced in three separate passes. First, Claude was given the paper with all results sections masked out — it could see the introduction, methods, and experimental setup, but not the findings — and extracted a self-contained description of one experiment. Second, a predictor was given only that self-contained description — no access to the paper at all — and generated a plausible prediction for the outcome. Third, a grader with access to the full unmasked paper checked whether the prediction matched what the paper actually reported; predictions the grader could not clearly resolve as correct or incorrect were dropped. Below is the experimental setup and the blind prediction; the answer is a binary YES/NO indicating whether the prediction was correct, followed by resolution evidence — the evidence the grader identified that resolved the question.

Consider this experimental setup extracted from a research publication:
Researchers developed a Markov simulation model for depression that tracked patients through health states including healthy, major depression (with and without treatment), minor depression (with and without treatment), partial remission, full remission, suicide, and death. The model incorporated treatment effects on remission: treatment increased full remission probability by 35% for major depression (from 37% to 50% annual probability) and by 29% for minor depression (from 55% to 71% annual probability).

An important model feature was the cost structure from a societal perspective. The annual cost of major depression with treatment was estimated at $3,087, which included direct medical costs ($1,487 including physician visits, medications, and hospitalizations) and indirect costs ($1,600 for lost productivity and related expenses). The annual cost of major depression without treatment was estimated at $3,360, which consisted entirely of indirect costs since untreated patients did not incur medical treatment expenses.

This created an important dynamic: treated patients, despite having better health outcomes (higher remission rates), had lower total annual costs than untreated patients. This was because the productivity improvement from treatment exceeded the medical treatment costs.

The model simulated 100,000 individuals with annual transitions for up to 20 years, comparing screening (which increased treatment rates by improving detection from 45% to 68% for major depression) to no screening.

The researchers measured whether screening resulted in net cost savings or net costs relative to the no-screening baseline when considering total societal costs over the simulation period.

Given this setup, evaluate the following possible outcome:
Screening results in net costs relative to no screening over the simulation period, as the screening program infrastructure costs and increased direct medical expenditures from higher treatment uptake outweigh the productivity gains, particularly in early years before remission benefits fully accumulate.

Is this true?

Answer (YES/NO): YES